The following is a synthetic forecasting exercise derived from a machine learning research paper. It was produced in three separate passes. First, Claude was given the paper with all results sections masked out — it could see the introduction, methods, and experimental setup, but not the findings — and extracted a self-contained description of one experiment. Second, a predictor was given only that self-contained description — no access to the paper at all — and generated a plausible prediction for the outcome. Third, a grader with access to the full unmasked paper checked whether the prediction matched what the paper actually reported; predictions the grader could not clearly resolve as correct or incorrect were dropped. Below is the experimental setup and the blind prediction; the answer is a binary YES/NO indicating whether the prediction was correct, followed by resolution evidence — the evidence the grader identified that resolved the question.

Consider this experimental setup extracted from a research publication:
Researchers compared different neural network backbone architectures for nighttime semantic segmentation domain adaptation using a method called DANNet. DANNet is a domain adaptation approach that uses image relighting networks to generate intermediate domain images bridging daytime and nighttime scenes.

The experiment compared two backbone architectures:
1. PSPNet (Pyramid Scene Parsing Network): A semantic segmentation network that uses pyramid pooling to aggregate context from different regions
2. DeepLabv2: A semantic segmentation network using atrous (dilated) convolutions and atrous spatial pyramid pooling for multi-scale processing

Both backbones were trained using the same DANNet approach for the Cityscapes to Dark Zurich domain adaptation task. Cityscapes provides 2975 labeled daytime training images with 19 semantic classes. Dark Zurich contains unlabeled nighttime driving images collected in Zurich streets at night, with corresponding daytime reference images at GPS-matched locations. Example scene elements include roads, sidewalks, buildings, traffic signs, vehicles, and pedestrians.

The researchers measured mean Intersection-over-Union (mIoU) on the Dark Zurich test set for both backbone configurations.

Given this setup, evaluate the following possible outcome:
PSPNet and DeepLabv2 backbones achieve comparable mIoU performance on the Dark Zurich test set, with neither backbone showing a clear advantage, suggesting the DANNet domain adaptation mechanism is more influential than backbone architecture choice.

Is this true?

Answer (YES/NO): NO